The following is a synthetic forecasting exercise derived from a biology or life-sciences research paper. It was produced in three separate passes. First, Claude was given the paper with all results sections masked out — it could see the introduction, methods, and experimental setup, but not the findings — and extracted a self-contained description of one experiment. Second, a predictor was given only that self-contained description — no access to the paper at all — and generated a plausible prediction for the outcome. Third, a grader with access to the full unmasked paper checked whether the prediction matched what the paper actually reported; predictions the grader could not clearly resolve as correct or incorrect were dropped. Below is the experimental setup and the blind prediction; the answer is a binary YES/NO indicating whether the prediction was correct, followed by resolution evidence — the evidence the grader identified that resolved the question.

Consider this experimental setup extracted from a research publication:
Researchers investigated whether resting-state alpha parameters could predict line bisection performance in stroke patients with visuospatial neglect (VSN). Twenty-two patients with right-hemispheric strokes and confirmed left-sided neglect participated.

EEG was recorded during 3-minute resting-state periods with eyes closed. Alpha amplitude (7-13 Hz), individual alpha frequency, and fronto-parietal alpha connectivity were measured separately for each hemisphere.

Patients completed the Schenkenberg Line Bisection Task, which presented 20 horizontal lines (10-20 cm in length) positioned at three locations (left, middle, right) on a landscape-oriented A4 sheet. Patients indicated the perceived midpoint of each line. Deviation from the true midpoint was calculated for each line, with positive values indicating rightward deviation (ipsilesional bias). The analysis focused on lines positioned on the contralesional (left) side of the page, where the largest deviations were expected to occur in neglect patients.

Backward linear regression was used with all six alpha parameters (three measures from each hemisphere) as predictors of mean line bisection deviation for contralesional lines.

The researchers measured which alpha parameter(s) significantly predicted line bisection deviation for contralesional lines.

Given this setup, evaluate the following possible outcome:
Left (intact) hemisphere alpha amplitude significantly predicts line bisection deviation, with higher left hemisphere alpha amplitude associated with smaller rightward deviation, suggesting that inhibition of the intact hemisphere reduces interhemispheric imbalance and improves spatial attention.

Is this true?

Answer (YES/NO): NO